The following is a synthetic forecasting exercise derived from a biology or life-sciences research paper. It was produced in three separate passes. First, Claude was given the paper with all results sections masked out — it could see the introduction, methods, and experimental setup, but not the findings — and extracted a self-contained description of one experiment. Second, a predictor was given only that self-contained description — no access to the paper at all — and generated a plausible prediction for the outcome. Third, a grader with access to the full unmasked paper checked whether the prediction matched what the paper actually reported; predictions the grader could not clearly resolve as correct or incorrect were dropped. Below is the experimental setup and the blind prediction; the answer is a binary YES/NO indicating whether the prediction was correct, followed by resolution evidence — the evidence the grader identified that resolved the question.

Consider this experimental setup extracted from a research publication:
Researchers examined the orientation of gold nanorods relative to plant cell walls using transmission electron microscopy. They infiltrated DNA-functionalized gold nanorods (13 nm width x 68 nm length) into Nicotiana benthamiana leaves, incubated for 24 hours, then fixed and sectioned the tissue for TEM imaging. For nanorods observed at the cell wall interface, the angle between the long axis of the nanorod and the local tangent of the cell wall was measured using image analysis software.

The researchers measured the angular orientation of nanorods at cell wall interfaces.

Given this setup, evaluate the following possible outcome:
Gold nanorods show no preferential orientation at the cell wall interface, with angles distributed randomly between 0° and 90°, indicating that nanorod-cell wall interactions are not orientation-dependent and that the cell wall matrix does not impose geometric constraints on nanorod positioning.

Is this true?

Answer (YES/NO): NO